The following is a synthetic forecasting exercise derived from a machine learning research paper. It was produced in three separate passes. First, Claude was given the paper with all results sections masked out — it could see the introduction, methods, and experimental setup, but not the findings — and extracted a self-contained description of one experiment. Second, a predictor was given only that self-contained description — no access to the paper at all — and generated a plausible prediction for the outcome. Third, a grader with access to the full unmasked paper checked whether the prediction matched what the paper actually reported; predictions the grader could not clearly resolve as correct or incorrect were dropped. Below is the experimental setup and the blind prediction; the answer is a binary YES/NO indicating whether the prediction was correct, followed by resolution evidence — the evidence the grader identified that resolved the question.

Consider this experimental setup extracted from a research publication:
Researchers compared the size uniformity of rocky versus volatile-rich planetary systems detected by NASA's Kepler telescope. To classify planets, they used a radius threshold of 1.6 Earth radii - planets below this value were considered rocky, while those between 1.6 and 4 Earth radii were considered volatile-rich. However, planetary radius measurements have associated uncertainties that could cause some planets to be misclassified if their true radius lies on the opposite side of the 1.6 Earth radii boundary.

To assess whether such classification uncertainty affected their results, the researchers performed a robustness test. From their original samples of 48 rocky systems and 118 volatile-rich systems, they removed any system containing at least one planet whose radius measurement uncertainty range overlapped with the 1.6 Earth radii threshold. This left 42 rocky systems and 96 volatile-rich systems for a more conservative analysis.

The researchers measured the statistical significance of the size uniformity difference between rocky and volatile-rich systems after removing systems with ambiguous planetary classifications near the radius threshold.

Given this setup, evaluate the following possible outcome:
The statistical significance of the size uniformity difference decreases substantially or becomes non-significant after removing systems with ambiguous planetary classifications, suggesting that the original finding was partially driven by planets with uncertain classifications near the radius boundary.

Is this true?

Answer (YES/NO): YES